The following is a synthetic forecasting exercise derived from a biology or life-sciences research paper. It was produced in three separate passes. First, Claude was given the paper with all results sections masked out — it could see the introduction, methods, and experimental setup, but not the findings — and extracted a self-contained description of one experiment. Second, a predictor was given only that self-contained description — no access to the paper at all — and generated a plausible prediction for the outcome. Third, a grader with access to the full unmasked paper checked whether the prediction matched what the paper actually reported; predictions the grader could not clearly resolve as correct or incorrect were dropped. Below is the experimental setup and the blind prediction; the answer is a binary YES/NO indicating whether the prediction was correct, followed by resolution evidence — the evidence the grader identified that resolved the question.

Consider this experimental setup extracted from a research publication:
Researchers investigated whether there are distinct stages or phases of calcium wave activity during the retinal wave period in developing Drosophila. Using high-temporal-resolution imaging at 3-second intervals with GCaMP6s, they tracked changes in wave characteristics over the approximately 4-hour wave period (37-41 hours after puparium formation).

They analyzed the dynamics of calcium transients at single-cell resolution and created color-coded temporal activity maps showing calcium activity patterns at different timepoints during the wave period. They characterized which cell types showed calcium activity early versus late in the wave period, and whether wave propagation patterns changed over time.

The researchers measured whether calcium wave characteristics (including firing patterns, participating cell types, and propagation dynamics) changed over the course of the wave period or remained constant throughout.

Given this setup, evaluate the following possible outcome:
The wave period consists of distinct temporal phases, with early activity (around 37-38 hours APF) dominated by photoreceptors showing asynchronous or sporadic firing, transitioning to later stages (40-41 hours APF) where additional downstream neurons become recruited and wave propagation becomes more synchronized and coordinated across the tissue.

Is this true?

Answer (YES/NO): NO